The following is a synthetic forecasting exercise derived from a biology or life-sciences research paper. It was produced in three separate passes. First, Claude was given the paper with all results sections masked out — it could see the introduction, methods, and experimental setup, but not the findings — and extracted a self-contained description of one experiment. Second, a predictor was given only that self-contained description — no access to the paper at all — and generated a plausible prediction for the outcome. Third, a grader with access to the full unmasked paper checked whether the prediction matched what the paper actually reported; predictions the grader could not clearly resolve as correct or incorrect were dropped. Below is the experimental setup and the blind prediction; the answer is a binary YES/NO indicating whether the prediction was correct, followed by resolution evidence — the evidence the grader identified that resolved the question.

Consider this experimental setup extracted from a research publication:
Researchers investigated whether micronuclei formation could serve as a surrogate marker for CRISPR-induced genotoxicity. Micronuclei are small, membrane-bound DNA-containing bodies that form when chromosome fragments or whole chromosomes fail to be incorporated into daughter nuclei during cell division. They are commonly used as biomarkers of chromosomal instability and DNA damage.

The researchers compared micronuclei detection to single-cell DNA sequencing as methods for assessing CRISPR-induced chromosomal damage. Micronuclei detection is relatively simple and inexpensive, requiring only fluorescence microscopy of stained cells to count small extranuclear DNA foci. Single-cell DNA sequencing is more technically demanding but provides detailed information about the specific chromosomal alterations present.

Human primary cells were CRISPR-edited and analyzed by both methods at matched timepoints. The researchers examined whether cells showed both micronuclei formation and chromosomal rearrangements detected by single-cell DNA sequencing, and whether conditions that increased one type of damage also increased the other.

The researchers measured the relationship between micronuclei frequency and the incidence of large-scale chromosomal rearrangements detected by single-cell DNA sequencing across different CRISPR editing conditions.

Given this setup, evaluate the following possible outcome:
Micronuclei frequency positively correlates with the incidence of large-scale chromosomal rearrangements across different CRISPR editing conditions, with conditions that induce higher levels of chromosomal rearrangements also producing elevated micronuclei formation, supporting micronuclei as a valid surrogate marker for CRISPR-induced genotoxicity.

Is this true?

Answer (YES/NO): YES